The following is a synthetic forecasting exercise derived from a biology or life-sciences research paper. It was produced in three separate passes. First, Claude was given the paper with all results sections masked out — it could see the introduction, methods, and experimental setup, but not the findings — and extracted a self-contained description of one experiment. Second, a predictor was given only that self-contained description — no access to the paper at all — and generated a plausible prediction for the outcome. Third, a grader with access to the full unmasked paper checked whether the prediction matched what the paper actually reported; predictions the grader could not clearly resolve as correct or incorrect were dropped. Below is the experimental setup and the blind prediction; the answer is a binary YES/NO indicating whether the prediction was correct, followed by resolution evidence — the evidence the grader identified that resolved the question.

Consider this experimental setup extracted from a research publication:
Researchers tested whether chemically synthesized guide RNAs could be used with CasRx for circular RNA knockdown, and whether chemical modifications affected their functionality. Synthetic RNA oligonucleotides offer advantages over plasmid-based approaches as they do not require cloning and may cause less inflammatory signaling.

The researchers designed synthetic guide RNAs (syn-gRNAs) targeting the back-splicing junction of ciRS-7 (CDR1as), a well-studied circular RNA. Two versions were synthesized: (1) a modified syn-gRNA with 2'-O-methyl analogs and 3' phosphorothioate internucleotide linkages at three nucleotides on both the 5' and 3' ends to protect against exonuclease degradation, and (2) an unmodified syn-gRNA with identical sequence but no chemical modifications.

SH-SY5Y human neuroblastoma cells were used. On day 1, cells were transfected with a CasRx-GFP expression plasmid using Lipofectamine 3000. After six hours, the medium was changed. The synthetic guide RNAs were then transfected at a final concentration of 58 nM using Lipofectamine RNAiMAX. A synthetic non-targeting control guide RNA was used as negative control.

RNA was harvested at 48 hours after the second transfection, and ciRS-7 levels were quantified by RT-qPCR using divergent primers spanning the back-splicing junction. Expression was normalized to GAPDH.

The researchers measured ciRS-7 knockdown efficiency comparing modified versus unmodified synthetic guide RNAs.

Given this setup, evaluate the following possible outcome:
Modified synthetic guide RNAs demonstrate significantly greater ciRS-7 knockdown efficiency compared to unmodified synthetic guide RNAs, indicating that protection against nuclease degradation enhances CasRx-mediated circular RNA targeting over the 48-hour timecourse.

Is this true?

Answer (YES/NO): YES